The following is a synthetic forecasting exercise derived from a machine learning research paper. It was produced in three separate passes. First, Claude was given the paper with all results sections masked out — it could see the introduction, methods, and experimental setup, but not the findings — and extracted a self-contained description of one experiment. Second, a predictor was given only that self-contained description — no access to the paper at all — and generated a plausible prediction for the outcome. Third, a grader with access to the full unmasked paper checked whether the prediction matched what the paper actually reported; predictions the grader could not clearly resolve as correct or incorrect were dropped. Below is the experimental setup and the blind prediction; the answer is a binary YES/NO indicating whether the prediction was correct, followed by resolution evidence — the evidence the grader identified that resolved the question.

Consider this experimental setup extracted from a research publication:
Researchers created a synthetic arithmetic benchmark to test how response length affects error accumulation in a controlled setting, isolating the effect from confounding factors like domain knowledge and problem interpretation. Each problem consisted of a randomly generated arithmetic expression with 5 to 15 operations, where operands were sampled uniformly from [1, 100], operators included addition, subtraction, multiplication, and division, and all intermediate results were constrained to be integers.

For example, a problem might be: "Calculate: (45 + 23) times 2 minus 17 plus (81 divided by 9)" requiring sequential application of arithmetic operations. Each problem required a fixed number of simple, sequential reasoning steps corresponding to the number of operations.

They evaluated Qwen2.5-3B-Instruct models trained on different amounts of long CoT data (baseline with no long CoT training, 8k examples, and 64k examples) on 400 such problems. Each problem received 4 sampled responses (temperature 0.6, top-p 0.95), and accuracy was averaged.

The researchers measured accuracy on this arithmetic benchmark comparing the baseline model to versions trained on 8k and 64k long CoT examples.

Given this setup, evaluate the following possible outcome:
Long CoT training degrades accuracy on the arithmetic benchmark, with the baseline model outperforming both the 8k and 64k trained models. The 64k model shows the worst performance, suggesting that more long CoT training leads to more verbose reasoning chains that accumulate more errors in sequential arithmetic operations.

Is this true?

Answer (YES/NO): NO